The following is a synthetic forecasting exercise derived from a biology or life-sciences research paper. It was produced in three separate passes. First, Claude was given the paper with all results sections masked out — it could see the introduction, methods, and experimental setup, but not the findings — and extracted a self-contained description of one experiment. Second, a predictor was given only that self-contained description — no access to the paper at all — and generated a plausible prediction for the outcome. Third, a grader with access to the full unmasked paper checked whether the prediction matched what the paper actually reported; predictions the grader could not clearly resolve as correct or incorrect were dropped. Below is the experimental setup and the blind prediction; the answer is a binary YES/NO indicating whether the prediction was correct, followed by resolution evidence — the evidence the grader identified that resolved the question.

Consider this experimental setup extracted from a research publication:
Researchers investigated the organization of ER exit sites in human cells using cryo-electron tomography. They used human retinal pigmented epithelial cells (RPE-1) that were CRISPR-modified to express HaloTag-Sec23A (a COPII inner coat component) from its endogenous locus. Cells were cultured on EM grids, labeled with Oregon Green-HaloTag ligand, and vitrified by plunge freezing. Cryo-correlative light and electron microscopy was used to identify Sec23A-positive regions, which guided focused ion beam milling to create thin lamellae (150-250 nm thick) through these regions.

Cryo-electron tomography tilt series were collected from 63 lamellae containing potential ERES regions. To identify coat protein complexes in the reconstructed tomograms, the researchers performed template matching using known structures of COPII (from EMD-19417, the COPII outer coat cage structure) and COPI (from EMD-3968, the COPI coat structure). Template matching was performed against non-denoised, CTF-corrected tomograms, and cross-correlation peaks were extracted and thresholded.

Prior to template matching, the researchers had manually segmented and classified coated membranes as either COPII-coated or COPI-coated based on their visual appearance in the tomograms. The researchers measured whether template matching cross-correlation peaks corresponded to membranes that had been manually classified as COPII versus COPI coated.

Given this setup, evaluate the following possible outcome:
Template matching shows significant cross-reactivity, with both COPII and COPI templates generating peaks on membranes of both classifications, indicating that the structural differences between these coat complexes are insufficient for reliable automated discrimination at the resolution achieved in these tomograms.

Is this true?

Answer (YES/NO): NO